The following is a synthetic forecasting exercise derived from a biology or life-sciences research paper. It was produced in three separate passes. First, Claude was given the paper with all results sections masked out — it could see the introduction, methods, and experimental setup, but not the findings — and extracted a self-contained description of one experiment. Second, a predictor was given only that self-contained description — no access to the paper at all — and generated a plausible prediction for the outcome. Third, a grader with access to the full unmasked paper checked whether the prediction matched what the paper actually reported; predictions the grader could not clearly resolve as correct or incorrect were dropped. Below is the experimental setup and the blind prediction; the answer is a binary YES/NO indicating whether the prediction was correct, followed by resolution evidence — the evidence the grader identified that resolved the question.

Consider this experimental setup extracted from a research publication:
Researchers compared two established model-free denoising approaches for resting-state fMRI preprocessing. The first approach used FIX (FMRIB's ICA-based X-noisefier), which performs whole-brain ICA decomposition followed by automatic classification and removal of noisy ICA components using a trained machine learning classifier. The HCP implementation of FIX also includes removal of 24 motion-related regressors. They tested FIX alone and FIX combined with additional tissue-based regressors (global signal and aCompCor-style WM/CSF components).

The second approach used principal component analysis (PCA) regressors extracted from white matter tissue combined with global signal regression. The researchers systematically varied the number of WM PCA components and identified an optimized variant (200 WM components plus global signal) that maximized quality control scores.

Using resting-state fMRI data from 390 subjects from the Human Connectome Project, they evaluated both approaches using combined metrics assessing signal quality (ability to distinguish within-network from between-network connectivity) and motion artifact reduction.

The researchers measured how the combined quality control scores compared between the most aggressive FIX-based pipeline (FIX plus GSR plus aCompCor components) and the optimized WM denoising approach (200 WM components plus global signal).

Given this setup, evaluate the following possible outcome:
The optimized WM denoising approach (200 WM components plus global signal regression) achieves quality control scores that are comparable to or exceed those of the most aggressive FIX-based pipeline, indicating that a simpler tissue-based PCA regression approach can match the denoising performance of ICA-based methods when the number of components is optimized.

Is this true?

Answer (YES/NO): YES